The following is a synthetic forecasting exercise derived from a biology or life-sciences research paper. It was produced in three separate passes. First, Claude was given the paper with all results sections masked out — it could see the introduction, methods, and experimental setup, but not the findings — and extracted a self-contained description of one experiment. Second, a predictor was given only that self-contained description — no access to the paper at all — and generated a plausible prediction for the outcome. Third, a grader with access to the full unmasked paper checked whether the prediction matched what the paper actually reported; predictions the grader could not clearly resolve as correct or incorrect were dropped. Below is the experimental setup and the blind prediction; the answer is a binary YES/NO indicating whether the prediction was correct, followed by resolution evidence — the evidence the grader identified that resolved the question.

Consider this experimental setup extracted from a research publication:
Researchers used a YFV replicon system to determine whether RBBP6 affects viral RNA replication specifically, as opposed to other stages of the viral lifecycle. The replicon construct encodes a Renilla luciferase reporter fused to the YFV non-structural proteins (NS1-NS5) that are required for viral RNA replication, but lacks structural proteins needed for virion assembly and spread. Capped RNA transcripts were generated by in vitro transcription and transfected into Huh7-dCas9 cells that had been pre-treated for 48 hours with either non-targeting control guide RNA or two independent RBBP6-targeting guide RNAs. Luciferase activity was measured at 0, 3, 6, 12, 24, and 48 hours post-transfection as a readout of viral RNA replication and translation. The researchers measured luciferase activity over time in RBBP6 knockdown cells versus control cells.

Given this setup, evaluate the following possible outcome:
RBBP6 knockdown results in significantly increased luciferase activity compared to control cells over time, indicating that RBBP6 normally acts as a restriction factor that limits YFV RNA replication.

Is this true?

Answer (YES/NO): YES